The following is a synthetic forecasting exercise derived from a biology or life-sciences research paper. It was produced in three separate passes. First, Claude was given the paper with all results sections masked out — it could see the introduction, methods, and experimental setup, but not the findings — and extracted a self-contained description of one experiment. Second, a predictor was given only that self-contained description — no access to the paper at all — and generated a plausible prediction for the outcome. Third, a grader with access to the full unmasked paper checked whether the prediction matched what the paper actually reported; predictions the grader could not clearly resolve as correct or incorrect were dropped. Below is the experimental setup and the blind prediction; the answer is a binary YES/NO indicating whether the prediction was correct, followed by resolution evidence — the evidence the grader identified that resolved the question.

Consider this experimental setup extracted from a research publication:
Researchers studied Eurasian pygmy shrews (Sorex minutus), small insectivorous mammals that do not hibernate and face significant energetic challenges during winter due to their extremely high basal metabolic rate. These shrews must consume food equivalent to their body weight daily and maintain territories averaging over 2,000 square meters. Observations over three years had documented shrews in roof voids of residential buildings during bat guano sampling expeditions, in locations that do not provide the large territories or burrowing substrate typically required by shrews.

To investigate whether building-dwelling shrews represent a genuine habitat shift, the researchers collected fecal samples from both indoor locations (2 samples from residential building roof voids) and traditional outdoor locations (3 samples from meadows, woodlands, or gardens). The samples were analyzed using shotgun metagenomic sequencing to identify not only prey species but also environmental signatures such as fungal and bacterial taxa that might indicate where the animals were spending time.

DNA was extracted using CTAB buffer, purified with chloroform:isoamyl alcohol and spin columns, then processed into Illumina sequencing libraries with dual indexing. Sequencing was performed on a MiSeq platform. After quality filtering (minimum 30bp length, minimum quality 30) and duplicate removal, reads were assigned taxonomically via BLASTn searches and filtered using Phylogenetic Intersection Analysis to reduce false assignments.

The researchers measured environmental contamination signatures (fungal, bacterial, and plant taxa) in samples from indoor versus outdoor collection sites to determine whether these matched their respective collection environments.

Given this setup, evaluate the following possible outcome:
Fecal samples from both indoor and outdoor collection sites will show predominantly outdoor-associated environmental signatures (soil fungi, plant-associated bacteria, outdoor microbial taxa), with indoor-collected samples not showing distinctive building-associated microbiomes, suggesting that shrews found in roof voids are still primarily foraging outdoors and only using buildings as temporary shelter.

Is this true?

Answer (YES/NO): NO